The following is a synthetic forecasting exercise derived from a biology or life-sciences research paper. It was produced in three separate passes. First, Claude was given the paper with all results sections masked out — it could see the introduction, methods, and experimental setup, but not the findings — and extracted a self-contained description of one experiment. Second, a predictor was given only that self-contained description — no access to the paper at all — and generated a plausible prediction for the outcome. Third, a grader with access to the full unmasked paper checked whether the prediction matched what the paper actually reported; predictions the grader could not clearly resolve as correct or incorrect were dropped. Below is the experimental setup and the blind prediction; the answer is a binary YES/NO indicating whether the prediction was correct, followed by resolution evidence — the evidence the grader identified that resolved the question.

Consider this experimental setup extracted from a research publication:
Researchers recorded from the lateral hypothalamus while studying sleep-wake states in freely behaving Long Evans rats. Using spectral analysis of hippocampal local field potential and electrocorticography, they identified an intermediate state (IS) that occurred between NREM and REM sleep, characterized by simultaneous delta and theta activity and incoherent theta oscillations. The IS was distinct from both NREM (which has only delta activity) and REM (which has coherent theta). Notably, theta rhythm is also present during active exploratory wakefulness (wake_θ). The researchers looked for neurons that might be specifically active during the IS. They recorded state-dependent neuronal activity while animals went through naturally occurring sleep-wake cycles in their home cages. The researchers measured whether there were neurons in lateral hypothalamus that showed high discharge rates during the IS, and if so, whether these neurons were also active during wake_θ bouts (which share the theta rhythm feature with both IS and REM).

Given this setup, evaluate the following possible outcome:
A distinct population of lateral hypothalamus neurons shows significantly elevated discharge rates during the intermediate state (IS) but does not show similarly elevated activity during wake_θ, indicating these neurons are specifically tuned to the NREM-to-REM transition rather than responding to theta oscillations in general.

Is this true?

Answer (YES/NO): YES